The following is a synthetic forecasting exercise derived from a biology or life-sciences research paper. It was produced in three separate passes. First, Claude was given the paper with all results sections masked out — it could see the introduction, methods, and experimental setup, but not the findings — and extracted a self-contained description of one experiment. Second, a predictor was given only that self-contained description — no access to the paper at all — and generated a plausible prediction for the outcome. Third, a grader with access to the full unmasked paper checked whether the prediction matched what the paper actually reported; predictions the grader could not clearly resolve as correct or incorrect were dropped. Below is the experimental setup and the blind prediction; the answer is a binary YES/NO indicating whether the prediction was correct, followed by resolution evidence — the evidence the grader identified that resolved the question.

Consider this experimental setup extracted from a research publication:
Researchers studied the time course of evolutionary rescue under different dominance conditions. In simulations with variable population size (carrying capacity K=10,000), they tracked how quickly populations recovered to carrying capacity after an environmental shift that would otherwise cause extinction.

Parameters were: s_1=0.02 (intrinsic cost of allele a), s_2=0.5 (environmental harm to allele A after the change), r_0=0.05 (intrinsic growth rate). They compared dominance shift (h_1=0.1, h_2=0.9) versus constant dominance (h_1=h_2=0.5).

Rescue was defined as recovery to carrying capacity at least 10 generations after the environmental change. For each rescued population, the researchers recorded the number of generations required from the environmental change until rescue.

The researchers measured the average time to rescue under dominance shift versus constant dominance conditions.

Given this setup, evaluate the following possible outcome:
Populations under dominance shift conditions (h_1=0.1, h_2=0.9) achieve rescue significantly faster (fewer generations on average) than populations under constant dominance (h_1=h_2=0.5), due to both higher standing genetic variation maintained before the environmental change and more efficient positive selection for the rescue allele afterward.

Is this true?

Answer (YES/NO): YES